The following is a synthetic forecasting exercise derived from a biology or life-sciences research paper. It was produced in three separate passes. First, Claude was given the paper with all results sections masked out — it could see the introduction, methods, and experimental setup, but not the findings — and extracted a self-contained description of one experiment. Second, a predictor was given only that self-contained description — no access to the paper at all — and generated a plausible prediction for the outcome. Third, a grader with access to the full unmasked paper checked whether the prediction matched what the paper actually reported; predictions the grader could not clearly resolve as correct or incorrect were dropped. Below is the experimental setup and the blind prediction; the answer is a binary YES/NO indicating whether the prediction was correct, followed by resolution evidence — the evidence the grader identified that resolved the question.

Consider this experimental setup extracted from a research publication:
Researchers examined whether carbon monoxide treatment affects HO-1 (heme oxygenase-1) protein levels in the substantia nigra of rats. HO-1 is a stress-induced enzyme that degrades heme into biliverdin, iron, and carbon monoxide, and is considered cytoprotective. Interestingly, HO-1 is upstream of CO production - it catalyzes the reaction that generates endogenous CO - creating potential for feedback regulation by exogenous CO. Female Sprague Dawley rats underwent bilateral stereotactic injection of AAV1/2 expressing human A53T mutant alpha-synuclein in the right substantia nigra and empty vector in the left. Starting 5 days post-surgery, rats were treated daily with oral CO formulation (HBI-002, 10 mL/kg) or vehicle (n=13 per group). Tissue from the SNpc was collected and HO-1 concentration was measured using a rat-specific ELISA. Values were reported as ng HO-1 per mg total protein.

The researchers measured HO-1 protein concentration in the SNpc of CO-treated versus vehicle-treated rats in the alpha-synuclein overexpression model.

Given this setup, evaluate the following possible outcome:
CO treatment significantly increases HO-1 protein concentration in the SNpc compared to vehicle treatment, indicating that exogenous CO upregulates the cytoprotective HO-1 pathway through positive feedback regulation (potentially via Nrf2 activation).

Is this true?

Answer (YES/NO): NO